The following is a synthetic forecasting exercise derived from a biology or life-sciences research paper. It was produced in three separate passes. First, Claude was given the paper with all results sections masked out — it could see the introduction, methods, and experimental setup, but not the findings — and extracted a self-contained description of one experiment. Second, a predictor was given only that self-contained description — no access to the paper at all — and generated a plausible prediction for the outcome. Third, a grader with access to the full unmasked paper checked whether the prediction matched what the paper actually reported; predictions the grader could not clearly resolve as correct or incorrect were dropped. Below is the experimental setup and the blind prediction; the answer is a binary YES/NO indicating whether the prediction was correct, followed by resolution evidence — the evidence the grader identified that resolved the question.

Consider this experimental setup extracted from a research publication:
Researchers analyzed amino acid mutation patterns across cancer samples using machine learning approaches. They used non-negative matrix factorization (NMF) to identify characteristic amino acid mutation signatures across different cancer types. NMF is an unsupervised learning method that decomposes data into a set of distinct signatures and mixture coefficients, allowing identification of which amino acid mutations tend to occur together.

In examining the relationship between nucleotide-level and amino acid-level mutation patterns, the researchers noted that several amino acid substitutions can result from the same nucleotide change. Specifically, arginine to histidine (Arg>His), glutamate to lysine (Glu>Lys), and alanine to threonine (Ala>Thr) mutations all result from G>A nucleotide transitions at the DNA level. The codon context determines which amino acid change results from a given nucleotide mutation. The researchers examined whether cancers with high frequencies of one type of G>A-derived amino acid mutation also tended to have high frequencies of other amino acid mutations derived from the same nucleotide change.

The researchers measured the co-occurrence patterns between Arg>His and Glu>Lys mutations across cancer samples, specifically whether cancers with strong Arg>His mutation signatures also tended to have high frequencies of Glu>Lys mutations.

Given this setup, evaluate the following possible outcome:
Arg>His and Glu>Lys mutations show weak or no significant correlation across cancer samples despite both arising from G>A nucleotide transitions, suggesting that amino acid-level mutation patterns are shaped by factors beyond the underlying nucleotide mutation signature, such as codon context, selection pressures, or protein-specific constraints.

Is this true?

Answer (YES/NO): NO